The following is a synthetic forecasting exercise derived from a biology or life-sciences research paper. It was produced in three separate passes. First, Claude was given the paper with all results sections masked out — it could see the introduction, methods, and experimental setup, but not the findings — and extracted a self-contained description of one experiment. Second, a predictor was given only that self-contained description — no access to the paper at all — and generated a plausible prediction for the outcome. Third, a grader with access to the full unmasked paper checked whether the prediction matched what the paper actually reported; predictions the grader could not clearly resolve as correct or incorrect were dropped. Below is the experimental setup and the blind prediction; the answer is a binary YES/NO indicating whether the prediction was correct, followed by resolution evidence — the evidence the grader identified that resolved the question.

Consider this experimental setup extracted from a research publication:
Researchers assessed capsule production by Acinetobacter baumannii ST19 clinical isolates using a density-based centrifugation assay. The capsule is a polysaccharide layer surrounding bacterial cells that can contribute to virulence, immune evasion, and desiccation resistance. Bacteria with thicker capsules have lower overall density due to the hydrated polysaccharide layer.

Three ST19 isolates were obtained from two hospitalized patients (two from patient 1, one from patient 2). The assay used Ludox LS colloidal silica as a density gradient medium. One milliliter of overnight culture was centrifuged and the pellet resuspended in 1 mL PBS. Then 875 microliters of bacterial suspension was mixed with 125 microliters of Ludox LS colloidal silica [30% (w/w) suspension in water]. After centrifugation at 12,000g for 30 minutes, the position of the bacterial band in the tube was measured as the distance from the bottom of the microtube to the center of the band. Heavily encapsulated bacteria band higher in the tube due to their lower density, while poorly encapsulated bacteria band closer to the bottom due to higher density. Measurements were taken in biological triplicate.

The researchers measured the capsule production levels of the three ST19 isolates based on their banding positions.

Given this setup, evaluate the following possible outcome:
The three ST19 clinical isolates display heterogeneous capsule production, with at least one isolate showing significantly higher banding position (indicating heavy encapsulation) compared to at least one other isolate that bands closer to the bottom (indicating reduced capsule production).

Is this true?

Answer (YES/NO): NO